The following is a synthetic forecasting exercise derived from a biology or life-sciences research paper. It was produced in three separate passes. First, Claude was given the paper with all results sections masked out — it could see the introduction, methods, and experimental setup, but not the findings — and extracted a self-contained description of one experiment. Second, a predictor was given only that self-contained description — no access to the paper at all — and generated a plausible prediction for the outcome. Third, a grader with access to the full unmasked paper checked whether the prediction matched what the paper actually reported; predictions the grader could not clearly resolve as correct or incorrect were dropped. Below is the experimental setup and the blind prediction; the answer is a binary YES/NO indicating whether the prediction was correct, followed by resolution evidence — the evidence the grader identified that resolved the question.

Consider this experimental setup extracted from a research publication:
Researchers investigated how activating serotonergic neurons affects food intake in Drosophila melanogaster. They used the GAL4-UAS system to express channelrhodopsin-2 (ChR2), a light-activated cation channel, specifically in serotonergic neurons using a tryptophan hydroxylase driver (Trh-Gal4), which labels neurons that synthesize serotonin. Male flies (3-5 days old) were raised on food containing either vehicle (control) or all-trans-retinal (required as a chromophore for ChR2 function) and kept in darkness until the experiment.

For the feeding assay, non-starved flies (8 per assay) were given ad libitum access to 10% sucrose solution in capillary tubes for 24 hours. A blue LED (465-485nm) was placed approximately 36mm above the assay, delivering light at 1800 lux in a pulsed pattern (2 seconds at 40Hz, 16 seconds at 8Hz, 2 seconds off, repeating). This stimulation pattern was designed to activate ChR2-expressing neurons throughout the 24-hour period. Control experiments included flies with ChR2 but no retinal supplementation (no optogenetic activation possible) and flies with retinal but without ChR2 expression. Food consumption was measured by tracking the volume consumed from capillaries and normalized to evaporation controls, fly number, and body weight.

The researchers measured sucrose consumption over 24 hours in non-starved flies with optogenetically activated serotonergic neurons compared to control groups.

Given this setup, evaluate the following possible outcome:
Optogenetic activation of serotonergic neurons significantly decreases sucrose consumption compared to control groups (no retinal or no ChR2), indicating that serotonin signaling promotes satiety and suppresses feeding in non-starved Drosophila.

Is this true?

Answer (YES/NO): YES